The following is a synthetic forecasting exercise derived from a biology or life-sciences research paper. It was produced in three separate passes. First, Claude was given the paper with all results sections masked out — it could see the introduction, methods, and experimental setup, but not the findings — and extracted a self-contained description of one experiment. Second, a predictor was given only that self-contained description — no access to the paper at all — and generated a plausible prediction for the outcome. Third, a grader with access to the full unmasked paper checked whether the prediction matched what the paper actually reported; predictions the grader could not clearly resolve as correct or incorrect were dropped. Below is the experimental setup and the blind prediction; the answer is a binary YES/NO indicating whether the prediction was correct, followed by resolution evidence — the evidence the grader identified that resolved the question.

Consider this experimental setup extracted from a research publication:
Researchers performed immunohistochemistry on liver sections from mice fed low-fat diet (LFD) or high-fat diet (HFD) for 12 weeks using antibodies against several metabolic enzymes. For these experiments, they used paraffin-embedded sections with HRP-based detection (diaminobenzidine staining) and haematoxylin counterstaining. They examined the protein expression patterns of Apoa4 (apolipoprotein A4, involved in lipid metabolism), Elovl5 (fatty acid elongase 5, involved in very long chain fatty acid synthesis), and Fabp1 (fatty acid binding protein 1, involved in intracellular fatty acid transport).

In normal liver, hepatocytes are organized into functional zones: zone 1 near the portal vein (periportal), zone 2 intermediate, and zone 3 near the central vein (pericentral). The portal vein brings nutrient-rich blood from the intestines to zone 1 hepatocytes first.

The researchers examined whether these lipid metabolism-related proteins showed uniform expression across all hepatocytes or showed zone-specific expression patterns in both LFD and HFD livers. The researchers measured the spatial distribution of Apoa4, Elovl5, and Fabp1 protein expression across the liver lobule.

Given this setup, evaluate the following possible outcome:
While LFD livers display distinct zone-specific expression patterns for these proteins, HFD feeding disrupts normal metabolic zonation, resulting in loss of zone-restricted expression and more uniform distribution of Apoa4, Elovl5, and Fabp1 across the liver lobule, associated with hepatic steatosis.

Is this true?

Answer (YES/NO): NO